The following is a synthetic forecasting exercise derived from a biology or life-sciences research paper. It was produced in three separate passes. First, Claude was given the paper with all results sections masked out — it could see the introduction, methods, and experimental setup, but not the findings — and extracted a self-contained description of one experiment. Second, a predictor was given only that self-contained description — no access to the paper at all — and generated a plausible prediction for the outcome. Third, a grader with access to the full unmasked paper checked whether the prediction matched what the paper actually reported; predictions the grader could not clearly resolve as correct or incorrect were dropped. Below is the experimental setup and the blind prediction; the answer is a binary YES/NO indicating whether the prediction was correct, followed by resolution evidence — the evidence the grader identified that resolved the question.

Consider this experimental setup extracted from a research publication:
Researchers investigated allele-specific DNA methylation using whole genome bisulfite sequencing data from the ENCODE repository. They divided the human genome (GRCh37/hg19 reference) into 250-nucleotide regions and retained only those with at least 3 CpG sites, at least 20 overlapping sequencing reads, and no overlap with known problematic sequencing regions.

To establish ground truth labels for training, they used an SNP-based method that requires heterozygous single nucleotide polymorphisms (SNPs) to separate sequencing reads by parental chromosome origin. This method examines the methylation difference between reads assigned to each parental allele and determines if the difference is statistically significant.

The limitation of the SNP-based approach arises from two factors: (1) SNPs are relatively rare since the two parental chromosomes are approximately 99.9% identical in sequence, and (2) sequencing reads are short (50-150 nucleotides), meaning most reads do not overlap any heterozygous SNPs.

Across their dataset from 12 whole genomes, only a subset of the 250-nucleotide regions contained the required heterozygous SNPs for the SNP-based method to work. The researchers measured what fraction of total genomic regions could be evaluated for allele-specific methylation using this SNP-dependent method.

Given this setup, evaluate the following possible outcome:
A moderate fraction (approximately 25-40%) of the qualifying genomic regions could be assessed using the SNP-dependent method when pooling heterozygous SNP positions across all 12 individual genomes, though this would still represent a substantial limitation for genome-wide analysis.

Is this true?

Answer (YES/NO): NO